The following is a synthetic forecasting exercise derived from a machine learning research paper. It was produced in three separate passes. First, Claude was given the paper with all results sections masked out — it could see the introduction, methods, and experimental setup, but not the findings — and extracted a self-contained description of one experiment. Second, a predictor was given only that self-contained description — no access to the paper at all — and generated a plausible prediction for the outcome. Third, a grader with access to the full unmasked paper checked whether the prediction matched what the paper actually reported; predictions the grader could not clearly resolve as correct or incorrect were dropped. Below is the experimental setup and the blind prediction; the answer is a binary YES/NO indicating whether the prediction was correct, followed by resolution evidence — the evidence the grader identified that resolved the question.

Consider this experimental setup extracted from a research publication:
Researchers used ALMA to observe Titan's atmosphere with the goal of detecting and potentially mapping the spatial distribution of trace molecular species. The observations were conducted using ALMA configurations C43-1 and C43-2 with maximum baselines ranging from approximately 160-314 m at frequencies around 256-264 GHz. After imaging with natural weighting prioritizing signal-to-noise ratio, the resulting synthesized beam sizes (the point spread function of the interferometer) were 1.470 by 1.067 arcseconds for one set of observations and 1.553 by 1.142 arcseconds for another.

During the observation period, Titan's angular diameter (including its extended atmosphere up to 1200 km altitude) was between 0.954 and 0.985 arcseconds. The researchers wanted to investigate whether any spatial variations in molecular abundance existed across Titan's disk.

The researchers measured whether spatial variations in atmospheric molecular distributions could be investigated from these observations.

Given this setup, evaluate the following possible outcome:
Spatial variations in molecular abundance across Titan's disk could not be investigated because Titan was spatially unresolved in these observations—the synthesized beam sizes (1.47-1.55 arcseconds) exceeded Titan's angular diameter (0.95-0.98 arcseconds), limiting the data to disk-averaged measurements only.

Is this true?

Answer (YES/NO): YES